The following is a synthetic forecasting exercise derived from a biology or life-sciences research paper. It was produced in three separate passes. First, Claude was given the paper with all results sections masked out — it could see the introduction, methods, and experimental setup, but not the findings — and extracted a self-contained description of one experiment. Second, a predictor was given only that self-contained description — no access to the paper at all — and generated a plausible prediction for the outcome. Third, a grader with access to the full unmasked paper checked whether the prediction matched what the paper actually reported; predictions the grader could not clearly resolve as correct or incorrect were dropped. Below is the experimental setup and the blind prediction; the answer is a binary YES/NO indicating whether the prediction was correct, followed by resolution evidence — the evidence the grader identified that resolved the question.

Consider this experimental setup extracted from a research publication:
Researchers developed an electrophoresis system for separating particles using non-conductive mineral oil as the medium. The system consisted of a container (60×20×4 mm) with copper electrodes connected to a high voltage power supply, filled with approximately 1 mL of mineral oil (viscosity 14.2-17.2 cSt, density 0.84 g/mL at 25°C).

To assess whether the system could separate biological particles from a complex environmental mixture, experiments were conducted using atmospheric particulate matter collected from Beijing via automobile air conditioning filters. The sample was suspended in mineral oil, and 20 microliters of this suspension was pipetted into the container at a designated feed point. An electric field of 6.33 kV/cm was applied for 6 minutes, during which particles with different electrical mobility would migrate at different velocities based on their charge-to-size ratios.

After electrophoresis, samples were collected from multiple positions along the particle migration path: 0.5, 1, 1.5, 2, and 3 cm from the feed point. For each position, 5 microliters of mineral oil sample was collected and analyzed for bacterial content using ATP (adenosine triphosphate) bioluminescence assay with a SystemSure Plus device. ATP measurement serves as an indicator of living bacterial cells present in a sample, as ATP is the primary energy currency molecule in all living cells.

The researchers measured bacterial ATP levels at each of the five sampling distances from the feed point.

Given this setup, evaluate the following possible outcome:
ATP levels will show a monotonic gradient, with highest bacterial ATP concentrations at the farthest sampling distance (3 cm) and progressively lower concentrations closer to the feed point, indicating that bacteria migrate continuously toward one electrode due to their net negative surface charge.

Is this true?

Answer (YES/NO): NO